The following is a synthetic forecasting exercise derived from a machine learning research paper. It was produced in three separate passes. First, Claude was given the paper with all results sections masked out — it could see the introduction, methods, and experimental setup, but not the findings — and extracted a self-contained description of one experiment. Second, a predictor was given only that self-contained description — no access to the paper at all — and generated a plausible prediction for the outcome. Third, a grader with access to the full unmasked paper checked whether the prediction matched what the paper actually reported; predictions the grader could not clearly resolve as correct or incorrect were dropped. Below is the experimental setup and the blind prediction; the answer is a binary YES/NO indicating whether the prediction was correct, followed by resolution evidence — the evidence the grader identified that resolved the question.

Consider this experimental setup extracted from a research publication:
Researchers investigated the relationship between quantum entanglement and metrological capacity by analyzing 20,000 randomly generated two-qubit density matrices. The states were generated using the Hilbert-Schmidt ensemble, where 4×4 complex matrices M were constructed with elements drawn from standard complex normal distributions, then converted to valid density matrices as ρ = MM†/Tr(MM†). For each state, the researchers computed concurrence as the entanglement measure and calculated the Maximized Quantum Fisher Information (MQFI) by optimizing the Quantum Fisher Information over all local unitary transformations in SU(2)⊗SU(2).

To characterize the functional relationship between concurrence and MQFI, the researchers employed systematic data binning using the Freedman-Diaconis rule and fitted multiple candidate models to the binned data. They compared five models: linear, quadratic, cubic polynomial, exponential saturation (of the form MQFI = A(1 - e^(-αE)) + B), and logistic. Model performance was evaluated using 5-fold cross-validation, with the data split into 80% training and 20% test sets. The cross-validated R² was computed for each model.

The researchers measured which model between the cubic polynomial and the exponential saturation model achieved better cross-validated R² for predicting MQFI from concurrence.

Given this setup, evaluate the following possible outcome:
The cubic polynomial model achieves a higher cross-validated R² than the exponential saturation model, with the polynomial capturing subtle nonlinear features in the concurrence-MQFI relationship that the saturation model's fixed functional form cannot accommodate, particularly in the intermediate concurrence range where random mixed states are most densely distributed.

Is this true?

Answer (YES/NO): YES